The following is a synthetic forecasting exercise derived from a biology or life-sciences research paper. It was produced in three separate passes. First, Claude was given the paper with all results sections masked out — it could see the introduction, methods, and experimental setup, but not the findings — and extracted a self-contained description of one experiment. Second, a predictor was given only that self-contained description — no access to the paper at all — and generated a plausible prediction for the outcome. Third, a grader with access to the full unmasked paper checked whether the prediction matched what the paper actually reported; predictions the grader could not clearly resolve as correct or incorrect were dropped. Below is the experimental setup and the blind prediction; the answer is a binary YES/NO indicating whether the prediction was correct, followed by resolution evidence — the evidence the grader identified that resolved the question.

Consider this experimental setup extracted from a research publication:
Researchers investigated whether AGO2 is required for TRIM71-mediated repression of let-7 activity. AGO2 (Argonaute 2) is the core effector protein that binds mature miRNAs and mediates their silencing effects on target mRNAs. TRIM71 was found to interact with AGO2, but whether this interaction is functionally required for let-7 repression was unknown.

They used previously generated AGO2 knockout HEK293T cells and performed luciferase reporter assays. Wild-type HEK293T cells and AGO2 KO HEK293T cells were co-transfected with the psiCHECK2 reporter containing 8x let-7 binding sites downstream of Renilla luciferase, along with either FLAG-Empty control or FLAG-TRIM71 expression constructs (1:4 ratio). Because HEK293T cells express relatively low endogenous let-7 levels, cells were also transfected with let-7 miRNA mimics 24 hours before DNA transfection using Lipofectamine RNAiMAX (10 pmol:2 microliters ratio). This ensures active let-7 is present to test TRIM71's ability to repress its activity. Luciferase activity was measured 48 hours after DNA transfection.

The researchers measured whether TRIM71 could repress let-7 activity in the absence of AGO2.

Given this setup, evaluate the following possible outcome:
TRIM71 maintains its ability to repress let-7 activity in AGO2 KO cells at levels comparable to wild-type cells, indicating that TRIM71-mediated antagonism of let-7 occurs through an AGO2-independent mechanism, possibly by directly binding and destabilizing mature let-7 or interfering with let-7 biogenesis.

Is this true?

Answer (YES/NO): NO